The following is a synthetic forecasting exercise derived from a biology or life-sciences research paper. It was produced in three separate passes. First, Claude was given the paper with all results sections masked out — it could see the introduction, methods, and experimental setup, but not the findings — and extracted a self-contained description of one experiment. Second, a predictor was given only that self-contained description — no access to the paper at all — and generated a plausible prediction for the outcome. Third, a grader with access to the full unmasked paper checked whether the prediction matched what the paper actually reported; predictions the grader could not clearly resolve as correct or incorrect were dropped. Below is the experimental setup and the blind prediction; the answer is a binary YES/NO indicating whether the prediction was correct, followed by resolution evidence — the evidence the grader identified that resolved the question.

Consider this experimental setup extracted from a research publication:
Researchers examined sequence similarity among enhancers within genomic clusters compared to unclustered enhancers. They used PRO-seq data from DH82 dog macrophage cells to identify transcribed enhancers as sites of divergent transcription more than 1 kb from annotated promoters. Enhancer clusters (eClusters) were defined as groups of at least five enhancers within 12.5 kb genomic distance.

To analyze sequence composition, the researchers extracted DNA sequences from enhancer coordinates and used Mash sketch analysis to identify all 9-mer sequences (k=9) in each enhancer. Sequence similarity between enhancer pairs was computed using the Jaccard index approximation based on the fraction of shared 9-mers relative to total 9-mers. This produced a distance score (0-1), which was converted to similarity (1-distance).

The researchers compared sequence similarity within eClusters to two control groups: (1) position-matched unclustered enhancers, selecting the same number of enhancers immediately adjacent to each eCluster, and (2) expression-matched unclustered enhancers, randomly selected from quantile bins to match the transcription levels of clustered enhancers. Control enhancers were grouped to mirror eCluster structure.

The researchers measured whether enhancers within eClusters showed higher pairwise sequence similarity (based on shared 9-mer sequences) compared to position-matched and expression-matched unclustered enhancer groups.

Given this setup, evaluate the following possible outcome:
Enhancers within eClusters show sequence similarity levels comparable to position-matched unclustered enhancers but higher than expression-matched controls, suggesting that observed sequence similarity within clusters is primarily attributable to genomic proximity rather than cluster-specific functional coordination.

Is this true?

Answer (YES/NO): NO